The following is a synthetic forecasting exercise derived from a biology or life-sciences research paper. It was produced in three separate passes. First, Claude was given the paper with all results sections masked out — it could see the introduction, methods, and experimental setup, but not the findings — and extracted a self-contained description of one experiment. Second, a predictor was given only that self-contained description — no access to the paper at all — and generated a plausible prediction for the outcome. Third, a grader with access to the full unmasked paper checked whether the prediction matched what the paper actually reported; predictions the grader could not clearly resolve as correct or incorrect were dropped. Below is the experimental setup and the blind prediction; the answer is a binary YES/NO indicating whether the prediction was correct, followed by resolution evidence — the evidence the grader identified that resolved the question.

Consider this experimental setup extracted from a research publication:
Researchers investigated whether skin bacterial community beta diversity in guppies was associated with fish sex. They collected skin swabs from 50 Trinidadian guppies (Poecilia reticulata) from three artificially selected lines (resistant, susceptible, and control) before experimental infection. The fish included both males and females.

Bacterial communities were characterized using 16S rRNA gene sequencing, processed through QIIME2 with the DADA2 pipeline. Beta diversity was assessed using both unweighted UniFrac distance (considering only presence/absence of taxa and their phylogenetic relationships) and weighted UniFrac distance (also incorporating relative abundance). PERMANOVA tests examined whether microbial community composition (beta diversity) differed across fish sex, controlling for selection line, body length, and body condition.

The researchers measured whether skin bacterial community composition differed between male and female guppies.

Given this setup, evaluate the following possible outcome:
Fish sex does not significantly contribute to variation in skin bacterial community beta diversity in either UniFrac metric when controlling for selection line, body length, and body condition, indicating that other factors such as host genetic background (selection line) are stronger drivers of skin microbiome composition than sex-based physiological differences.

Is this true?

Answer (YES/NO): NO